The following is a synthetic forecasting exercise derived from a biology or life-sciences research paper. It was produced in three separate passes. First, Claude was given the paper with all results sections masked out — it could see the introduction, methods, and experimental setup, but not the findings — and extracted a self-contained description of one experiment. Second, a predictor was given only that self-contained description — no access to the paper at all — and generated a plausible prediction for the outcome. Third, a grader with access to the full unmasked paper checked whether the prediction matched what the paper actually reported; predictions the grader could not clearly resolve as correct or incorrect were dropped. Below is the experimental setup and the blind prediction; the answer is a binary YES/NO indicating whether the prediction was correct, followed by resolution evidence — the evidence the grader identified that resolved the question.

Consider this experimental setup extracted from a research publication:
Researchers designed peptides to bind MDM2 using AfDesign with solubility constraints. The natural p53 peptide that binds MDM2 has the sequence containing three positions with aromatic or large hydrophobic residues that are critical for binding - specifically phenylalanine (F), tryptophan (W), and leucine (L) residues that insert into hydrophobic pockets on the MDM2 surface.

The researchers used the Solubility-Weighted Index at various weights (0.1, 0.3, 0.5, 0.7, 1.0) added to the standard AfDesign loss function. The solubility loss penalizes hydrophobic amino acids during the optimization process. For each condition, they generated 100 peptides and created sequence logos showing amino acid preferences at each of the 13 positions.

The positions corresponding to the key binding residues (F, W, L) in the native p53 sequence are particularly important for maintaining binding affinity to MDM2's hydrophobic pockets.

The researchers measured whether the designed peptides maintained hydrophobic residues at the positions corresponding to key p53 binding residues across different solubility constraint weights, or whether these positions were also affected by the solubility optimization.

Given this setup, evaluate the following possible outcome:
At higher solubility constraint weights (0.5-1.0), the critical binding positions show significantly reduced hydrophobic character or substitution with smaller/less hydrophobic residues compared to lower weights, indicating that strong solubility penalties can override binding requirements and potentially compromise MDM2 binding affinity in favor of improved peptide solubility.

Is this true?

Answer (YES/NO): NO